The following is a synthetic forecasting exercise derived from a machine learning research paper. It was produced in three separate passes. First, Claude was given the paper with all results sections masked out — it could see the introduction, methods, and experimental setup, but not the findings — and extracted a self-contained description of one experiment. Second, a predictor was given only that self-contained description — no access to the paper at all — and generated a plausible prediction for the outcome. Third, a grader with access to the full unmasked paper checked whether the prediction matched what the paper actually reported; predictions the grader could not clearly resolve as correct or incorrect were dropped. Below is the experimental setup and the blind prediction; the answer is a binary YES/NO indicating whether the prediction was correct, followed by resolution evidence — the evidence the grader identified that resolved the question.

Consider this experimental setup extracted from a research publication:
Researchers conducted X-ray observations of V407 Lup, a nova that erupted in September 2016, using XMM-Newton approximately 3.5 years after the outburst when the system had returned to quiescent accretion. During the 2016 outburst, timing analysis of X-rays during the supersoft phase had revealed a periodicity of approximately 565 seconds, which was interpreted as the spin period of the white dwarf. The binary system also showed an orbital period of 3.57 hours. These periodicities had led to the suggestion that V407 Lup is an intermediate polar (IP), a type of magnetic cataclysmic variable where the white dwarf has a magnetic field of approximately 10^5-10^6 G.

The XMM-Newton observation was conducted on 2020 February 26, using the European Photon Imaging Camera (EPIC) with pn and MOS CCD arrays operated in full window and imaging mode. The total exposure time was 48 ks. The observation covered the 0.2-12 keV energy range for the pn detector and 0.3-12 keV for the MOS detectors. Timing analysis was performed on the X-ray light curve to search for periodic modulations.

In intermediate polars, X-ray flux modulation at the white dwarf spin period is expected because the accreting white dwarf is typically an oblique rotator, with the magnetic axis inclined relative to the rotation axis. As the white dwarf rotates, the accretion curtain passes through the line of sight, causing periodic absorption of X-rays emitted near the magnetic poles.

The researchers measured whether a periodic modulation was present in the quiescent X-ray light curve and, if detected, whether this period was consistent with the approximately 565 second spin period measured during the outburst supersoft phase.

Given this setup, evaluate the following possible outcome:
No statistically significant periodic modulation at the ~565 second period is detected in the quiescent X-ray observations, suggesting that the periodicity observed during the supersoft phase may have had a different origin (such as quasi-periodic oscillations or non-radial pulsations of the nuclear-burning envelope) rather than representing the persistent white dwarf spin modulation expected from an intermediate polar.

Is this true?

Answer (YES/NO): NO